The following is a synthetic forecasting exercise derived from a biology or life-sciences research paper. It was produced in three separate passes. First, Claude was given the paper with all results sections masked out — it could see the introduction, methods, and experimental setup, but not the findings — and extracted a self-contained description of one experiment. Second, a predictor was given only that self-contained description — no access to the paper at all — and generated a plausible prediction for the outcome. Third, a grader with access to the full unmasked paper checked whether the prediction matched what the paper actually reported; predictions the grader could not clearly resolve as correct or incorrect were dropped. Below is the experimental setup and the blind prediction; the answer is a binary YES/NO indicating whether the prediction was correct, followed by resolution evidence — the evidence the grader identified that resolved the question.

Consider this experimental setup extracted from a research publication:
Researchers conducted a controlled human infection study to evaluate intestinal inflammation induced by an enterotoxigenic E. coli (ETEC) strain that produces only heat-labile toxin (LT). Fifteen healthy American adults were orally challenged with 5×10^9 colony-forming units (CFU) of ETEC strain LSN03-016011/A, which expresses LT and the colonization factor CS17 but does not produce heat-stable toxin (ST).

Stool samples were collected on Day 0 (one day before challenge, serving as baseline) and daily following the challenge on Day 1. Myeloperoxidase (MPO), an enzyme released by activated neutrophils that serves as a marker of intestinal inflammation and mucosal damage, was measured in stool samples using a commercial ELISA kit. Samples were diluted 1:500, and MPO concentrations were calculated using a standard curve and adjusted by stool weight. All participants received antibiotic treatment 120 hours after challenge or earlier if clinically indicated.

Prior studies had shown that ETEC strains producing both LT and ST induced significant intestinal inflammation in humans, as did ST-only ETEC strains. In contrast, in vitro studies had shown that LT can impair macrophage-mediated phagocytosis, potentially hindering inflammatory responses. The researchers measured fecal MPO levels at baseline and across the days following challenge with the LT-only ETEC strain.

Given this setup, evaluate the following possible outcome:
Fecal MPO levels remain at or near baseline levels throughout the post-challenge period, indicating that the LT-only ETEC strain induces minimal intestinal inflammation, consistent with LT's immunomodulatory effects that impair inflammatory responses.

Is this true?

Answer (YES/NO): NO